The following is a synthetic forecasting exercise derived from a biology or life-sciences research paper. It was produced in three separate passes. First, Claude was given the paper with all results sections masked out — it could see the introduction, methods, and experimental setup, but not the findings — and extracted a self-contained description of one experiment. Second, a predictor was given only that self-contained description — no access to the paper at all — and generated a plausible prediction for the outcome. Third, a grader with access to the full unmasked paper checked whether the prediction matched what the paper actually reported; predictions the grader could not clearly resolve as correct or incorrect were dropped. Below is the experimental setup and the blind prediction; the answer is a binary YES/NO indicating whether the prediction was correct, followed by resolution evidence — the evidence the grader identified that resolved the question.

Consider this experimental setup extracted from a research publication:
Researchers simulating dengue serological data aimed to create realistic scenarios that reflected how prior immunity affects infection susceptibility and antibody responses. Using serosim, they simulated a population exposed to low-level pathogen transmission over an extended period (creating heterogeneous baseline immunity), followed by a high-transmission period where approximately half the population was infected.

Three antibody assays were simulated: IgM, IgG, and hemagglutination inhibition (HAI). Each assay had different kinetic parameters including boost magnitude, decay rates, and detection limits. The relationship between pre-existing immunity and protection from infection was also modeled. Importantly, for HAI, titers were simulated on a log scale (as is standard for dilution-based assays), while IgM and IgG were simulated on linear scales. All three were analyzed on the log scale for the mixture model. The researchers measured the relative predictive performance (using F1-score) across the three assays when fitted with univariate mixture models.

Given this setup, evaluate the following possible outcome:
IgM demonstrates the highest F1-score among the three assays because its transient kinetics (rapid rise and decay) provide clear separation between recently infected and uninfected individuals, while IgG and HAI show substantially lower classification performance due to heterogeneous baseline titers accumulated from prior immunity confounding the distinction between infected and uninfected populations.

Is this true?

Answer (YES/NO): NO